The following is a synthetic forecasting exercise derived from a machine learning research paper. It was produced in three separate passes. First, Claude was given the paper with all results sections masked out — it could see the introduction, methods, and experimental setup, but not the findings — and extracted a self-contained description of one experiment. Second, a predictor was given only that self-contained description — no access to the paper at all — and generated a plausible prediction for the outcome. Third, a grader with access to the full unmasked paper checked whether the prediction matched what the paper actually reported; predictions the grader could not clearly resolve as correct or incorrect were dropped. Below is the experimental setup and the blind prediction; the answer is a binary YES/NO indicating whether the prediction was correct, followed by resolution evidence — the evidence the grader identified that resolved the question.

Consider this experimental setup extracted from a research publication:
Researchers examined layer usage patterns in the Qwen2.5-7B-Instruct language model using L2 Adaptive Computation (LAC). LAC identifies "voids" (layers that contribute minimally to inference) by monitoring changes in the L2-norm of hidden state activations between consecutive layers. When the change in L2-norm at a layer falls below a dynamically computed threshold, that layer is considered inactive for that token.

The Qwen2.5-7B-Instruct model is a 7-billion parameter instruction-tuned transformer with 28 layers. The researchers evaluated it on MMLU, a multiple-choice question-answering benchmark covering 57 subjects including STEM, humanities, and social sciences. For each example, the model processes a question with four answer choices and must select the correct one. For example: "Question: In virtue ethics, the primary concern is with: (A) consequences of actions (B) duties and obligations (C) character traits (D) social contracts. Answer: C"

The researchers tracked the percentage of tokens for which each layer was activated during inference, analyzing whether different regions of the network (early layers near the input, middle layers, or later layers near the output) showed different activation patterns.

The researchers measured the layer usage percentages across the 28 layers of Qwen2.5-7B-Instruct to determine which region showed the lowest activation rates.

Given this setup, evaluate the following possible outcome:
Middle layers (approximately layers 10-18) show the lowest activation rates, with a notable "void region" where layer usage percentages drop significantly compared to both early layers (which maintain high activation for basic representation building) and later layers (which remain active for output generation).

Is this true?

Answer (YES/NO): NO